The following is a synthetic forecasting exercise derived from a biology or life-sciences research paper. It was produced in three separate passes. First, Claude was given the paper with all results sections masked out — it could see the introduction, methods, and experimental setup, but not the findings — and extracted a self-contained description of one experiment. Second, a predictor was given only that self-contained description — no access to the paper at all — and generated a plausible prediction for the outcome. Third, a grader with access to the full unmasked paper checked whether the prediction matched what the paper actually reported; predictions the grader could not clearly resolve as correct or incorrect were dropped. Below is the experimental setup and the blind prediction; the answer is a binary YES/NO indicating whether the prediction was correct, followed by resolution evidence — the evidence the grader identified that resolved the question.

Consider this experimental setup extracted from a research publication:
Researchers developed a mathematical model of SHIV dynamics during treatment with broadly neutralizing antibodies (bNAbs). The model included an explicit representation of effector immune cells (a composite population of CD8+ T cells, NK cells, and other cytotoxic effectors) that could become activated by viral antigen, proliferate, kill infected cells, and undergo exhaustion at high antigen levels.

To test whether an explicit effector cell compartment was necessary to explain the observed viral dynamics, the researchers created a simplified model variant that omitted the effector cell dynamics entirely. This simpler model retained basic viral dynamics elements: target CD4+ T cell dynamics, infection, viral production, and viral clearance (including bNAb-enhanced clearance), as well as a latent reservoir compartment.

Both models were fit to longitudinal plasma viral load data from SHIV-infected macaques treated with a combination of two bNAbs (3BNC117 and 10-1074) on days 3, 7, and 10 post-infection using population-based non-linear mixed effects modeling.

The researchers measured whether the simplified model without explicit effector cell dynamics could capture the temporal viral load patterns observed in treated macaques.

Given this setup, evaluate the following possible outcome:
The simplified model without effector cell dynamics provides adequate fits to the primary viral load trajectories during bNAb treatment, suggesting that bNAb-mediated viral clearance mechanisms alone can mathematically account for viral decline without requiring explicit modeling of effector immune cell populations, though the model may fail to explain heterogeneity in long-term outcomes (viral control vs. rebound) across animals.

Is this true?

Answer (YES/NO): NO